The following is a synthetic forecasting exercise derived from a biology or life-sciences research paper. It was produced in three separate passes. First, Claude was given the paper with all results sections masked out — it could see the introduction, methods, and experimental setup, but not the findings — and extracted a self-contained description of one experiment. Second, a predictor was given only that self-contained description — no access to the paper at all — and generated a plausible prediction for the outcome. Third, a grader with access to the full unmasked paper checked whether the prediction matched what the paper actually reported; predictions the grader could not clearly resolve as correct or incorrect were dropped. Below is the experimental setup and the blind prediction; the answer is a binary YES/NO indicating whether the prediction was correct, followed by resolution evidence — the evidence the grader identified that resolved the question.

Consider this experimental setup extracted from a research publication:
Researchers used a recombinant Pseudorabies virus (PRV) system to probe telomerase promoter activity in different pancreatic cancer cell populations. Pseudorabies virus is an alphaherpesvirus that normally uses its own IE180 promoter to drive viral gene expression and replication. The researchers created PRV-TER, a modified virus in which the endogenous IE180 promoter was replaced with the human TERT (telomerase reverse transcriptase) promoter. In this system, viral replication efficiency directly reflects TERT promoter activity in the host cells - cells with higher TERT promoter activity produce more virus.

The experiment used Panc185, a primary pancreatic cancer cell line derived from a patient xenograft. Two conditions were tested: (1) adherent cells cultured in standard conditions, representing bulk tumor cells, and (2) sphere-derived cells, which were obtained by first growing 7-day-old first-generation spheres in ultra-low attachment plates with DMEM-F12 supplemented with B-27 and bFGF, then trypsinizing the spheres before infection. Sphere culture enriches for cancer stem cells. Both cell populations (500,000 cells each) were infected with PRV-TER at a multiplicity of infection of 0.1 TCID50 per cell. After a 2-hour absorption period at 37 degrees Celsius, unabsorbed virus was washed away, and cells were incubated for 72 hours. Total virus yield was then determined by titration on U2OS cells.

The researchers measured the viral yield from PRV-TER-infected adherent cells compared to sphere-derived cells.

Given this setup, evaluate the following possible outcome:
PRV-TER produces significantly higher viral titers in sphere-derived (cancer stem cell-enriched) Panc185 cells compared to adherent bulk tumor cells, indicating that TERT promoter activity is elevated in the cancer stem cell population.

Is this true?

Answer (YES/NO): YES